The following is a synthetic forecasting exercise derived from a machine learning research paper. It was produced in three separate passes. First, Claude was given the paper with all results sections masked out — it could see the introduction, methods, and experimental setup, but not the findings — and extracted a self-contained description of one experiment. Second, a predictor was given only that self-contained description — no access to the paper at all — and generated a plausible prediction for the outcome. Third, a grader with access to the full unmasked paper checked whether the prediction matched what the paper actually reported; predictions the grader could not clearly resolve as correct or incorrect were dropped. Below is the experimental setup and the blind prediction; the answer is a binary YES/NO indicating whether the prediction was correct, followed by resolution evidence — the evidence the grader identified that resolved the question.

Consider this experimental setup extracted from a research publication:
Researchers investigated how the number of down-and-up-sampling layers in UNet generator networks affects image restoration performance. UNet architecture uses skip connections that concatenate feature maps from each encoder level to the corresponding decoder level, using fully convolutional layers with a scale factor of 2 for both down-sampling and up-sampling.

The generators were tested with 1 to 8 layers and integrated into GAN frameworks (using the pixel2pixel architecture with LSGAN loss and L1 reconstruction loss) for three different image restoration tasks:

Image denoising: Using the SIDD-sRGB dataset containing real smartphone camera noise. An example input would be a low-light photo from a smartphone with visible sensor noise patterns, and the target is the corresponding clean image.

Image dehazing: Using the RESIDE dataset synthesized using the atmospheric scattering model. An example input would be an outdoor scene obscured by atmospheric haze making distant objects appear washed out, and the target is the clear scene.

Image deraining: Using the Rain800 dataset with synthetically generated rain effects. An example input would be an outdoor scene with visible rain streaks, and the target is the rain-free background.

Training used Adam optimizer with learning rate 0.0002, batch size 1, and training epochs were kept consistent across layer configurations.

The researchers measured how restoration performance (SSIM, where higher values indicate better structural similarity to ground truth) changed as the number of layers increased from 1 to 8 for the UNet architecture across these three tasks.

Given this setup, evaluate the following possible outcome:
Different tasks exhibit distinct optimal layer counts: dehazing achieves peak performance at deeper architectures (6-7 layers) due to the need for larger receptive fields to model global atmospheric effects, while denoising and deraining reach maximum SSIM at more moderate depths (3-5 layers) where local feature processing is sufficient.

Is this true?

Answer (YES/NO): NO